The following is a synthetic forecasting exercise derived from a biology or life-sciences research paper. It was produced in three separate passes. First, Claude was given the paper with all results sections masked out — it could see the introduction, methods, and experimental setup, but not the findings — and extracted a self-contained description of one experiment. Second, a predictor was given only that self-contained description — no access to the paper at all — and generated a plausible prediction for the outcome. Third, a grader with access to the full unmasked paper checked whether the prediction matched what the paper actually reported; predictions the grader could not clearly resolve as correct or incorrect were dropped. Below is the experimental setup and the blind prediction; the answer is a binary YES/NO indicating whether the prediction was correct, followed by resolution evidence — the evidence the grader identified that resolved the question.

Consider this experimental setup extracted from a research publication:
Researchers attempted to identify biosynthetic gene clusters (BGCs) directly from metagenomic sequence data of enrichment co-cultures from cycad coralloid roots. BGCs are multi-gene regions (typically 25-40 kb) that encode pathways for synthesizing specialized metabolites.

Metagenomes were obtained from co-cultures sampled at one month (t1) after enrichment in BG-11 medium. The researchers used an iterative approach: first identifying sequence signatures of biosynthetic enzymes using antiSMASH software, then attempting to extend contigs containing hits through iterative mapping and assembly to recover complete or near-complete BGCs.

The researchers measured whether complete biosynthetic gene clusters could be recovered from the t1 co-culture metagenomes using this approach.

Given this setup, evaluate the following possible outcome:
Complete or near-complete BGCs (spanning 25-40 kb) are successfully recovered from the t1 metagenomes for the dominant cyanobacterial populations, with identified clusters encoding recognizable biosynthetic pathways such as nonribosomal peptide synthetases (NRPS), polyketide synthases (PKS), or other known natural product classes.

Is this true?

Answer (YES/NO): NO